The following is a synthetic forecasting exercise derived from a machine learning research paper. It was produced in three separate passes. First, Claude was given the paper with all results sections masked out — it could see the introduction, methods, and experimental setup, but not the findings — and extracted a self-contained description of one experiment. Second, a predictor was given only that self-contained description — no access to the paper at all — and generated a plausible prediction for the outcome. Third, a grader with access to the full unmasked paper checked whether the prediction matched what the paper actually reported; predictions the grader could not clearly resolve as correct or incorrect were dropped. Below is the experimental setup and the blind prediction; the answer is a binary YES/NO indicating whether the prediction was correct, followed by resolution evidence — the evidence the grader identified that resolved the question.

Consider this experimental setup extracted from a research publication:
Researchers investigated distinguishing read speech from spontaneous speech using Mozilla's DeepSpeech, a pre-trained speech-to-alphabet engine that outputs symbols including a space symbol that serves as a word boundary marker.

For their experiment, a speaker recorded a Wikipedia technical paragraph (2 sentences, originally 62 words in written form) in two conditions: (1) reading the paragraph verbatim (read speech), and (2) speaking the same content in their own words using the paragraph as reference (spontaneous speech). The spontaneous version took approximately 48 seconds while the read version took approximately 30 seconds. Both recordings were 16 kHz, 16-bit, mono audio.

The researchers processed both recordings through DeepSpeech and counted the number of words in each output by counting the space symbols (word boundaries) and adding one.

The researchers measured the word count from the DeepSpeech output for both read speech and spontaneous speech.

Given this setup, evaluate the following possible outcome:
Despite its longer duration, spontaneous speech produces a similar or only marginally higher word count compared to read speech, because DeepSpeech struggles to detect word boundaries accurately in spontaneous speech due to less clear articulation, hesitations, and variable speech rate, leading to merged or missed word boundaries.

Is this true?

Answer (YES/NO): NO